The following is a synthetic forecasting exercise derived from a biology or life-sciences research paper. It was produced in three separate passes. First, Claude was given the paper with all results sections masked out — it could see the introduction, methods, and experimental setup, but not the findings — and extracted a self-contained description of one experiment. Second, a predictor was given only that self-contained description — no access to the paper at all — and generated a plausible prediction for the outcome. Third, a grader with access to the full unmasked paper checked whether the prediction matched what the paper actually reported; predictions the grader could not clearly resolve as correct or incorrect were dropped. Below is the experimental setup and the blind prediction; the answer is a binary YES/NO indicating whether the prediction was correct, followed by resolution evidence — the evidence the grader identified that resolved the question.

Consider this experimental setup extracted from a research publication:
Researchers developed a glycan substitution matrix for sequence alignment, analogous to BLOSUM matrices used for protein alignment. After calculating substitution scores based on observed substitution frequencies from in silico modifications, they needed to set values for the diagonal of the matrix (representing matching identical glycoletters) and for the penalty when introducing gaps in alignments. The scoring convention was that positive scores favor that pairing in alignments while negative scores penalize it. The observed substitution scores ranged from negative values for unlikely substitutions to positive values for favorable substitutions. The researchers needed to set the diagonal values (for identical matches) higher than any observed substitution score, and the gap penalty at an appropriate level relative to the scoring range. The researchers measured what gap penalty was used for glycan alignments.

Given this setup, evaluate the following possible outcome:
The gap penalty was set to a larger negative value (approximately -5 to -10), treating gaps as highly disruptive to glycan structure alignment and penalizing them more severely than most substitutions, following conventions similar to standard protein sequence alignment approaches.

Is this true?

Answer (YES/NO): YES